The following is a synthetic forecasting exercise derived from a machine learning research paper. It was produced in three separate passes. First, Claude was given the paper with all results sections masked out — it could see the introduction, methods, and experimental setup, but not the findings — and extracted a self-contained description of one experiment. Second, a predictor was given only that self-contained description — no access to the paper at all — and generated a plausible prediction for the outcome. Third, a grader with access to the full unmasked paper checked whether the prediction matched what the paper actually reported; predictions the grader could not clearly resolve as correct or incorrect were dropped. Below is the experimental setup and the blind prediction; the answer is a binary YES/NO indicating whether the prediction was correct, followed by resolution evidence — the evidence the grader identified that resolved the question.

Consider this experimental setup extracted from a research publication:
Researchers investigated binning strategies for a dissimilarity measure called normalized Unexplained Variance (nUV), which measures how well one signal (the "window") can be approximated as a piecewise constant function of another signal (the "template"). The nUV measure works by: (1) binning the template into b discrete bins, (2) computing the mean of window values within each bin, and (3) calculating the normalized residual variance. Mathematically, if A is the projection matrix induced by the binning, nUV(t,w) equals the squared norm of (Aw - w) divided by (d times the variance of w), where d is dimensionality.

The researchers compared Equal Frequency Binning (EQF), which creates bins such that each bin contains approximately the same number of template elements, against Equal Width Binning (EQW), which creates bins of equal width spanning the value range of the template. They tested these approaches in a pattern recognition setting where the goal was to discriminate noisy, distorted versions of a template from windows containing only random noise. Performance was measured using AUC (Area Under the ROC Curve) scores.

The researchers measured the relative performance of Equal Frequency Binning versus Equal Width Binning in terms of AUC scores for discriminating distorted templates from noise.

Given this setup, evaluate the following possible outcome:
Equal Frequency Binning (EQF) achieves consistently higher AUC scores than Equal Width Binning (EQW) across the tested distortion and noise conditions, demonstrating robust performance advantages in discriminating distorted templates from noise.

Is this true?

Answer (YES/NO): NO